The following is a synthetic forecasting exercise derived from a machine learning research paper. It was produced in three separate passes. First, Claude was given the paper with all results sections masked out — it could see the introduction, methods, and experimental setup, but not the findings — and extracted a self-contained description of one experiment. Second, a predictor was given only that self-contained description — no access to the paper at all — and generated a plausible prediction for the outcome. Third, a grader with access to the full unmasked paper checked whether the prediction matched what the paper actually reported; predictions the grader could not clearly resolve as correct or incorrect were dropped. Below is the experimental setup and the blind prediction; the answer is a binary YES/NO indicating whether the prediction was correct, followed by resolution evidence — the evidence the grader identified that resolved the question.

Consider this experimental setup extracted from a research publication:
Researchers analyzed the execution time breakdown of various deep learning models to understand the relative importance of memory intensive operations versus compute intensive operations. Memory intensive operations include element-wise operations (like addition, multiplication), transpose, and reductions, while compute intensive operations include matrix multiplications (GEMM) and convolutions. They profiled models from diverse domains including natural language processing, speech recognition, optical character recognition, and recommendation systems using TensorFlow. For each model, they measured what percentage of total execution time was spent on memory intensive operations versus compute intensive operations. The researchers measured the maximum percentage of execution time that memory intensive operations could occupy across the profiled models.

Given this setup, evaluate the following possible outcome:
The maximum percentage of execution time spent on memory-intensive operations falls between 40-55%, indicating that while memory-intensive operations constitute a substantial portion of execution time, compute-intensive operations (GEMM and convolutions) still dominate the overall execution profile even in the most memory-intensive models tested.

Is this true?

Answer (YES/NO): YES